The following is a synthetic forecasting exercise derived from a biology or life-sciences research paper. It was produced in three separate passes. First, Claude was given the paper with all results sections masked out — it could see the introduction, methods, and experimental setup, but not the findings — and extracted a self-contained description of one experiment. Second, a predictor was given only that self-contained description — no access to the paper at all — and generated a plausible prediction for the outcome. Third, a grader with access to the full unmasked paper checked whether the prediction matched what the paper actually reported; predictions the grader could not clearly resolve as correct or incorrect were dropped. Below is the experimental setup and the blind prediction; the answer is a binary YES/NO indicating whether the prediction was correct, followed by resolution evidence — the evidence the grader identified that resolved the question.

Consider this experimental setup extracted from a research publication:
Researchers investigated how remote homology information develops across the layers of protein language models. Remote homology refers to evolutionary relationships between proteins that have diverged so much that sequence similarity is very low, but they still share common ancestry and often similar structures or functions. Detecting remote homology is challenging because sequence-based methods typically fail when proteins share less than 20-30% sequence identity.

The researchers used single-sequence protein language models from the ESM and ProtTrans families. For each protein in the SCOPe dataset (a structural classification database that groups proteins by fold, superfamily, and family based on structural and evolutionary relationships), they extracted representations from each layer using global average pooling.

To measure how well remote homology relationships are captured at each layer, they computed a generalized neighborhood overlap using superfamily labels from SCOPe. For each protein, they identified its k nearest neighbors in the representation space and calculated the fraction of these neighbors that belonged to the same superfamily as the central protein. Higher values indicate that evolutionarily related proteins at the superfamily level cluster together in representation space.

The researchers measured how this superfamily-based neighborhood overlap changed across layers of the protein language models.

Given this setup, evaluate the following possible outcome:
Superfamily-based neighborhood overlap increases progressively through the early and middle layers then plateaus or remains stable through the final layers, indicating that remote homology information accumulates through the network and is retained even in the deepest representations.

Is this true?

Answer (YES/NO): NO